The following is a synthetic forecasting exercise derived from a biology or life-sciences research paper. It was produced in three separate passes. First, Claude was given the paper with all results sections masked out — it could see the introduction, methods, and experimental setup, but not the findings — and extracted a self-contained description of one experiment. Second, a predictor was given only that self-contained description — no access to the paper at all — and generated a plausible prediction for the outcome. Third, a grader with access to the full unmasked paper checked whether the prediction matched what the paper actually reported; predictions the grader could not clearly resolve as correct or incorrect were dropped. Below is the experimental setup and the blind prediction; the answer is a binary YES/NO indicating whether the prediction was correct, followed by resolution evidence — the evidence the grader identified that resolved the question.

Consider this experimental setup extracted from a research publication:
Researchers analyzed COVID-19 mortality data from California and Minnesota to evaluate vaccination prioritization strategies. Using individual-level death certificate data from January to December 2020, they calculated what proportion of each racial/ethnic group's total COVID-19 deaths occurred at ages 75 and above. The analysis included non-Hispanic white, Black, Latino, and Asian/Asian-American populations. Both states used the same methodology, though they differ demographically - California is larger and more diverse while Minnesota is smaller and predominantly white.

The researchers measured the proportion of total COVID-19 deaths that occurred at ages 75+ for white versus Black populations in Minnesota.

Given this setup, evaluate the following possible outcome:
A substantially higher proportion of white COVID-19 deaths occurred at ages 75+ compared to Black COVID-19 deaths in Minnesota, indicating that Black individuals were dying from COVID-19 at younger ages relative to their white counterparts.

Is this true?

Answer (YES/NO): YES